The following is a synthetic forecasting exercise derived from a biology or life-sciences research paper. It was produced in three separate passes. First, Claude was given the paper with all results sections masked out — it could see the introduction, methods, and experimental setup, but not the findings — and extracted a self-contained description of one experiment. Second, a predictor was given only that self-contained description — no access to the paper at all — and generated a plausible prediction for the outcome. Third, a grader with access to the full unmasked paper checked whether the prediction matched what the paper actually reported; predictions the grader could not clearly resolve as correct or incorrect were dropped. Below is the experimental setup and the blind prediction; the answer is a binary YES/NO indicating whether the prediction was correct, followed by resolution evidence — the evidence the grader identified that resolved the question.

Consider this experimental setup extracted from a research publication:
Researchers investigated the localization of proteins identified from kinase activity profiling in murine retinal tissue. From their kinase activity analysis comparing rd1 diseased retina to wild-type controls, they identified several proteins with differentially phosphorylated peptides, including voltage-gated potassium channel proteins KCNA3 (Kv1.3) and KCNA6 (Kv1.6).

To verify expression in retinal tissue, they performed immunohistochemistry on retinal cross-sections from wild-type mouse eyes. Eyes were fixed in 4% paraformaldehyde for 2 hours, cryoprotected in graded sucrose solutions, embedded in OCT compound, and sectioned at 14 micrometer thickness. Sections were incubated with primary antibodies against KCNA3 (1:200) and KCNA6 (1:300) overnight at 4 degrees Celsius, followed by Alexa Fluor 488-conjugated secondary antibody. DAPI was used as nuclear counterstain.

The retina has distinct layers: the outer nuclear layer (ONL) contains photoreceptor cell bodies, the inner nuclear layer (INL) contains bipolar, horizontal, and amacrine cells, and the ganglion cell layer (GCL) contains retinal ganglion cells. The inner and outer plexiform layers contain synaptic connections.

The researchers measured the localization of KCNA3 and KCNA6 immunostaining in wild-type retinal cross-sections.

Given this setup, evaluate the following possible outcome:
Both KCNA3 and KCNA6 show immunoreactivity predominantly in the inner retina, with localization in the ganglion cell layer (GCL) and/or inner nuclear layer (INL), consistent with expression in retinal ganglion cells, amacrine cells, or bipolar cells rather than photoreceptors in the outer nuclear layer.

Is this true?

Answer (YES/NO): NO